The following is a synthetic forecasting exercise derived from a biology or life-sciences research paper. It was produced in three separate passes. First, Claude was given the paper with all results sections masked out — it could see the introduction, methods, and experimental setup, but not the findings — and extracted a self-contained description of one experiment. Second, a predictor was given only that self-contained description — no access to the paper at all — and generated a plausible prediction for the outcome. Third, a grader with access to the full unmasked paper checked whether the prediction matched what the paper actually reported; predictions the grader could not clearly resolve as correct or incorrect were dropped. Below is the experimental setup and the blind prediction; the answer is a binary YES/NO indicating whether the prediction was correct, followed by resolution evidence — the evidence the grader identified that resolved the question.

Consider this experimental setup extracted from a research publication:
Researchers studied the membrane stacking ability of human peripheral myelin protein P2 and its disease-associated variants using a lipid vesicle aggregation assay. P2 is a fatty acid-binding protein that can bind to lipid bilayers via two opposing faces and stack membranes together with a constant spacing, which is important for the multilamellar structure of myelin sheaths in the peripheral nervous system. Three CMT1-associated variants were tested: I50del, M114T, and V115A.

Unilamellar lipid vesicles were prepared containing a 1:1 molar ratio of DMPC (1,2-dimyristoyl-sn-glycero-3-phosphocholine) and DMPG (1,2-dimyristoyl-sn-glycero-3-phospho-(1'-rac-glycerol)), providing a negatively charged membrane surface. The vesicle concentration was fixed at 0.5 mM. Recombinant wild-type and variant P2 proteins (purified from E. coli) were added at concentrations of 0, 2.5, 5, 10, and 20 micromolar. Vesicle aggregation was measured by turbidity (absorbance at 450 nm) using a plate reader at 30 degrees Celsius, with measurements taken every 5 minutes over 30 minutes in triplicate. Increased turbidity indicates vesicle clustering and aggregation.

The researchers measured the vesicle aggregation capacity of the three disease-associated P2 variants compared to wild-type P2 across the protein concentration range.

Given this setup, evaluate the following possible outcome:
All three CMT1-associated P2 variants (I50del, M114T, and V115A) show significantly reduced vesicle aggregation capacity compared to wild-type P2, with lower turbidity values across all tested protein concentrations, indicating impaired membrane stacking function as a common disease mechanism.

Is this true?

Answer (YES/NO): NO